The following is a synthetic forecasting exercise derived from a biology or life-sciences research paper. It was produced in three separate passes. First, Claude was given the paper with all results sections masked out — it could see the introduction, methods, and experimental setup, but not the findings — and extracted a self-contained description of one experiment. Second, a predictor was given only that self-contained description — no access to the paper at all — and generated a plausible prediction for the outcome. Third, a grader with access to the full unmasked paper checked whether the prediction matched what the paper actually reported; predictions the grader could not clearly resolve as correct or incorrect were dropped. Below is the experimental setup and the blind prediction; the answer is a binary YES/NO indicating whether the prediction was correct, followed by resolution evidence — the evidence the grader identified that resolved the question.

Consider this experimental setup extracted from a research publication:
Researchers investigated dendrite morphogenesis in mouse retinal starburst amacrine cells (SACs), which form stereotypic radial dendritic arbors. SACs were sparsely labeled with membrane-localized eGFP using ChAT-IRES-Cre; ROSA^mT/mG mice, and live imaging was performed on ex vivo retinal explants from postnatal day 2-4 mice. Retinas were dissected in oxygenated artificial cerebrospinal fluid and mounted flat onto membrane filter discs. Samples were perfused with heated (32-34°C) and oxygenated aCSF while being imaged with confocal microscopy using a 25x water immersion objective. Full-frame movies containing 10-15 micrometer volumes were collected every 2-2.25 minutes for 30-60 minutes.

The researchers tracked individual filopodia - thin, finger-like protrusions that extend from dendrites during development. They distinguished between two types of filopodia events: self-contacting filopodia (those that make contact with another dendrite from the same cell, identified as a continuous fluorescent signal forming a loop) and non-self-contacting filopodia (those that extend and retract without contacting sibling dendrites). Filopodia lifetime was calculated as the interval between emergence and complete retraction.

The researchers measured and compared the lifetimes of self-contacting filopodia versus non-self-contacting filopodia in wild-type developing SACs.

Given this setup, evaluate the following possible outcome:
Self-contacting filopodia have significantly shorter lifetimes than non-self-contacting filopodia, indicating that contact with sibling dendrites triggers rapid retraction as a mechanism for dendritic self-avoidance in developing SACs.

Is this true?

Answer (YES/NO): NO